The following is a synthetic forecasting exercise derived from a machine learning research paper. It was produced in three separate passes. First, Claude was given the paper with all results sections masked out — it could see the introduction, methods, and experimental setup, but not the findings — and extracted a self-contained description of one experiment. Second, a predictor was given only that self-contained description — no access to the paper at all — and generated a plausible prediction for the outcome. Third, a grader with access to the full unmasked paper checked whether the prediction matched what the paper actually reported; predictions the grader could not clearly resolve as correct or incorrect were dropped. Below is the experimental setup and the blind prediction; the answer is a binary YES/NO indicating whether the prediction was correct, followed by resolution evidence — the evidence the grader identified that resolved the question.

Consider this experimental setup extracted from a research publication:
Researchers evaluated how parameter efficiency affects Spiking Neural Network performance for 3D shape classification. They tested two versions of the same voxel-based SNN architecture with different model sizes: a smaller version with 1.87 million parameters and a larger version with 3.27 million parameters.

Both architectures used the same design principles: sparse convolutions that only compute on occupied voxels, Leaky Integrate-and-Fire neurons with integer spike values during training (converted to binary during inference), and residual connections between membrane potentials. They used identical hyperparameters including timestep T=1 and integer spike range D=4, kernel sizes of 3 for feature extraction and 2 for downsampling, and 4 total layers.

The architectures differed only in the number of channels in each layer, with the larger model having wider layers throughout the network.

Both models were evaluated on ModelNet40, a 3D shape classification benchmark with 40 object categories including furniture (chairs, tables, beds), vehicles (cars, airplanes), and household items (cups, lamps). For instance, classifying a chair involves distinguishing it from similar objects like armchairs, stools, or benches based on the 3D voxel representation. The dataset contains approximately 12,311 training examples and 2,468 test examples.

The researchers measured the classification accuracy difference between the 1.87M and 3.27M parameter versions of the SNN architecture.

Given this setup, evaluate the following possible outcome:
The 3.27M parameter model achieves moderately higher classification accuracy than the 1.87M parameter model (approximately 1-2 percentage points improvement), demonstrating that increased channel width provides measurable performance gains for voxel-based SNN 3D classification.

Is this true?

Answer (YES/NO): NO